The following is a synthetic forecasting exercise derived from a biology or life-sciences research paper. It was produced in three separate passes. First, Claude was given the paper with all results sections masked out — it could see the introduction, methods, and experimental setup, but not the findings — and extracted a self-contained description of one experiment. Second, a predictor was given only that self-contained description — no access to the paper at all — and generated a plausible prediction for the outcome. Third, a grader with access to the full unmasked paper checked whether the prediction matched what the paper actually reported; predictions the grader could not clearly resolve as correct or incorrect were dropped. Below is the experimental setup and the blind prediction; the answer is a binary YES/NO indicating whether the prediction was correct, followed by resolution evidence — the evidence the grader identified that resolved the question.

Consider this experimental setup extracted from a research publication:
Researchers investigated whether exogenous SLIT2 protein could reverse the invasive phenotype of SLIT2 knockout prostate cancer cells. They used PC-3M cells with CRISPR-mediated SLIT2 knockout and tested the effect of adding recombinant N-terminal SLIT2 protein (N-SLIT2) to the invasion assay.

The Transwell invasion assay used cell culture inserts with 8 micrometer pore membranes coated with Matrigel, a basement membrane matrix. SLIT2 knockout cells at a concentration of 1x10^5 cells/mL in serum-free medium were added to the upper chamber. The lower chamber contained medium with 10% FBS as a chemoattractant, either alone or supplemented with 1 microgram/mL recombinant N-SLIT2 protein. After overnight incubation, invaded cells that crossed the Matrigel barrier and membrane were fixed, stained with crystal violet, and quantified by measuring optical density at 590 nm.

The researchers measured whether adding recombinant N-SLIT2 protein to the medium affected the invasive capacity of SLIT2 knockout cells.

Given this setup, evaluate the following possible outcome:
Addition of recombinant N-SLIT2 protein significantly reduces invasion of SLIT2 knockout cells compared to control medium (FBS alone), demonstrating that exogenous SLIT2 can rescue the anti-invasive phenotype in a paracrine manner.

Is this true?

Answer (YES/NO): YES